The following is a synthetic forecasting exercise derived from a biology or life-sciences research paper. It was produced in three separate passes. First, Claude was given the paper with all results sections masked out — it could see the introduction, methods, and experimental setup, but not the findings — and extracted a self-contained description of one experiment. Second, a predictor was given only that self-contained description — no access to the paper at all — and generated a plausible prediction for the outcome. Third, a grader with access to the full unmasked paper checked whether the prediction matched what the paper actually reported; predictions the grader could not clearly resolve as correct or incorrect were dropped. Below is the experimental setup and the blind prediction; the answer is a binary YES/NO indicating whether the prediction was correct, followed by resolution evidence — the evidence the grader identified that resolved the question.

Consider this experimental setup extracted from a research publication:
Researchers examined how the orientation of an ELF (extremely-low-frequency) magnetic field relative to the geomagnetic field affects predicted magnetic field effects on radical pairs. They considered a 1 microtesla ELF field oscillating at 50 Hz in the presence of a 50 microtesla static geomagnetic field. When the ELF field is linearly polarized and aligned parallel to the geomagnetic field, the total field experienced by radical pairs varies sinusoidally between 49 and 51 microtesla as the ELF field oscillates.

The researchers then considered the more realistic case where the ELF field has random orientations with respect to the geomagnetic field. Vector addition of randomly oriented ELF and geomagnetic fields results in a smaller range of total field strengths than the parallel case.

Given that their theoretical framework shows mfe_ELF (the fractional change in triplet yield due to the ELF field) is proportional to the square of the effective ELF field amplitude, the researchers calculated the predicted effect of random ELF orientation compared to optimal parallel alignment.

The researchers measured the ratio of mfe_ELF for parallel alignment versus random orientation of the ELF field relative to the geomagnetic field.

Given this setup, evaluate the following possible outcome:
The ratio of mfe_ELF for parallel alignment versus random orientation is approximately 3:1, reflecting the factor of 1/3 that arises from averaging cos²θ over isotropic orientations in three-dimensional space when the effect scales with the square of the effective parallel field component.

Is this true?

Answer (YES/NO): NO